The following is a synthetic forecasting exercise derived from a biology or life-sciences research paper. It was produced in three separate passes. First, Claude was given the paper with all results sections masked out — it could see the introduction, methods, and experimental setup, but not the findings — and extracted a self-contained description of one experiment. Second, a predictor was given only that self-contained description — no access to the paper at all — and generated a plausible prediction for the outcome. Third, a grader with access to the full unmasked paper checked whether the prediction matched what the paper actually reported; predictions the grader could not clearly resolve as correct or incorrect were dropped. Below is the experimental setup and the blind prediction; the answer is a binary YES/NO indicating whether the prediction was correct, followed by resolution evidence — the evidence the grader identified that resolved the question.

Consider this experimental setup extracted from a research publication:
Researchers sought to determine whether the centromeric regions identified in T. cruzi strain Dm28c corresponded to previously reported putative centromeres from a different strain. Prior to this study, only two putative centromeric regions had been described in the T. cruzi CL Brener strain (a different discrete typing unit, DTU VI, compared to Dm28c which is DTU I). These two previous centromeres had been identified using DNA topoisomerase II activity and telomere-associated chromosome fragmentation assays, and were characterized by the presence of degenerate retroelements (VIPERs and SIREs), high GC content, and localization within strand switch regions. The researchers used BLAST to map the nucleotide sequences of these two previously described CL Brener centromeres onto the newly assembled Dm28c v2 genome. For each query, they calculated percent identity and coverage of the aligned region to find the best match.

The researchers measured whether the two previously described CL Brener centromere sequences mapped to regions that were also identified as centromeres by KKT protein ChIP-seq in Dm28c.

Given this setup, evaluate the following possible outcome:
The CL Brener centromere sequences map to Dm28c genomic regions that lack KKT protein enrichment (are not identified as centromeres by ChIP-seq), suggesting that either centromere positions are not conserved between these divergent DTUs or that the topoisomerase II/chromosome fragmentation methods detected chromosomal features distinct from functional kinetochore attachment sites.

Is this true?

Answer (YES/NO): NO